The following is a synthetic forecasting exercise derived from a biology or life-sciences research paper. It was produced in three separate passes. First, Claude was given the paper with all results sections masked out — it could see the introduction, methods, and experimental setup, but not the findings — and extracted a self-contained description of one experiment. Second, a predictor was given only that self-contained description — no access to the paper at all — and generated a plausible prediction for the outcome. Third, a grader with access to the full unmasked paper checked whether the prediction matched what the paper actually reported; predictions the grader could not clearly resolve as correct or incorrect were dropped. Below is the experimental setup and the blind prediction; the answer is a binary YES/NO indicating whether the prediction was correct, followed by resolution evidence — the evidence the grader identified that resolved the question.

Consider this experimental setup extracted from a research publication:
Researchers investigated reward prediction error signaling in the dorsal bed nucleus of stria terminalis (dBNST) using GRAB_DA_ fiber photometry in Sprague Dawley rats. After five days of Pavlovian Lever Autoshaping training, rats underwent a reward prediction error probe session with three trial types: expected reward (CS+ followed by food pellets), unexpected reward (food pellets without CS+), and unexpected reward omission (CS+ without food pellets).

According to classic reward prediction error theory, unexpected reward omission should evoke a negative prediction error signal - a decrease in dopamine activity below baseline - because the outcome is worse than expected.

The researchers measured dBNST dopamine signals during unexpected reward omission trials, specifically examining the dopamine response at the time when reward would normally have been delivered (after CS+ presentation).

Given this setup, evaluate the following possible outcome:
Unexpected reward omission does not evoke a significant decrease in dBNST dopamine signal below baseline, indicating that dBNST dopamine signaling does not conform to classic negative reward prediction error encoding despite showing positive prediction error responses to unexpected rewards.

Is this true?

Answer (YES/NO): NO